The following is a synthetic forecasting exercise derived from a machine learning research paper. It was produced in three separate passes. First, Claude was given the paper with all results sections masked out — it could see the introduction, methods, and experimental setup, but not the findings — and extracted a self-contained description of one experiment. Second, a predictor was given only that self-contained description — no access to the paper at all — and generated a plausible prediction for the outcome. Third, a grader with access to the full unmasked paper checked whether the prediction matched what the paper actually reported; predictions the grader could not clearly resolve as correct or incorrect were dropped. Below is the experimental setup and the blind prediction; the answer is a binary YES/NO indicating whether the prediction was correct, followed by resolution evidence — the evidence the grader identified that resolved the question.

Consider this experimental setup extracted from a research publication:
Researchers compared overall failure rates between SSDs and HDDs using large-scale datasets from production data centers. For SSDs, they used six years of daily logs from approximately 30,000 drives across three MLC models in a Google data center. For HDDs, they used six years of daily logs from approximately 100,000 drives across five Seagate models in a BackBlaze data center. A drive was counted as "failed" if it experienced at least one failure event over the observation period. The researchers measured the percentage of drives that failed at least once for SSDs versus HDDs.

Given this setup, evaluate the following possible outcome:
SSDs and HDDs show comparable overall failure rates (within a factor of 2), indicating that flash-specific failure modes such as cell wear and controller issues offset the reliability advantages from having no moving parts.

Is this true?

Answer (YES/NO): YES